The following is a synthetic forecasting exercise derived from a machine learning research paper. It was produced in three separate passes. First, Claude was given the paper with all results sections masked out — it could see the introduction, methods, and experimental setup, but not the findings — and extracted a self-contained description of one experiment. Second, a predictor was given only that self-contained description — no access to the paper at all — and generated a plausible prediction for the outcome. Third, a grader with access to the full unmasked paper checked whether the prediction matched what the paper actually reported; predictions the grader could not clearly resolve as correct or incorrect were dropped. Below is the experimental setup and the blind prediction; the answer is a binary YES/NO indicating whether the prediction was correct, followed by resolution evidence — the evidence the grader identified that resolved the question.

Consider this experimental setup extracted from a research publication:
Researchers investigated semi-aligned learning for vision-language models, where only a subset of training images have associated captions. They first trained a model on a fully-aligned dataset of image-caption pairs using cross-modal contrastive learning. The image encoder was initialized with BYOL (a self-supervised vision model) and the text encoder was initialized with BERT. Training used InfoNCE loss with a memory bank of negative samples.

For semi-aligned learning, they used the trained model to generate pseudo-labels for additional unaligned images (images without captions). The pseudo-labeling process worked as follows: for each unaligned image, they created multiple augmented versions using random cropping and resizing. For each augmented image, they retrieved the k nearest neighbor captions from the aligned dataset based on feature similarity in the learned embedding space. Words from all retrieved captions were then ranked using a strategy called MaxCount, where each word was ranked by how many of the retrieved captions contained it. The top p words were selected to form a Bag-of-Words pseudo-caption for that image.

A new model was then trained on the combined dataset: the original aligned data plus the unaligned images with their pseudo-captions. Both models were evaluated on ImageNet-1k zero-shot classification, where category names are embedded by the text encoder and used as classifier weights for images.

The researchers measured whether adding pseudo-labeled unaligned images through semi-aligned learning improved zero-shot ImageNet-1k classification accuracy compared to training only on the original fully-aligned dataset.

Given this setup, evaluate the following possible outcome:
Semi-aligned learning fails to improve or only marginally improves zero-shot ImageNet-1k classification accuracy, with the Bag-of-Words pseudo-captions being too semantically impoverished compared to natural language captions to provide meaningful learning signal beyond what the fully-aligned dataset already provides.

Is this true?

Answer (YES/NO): NO